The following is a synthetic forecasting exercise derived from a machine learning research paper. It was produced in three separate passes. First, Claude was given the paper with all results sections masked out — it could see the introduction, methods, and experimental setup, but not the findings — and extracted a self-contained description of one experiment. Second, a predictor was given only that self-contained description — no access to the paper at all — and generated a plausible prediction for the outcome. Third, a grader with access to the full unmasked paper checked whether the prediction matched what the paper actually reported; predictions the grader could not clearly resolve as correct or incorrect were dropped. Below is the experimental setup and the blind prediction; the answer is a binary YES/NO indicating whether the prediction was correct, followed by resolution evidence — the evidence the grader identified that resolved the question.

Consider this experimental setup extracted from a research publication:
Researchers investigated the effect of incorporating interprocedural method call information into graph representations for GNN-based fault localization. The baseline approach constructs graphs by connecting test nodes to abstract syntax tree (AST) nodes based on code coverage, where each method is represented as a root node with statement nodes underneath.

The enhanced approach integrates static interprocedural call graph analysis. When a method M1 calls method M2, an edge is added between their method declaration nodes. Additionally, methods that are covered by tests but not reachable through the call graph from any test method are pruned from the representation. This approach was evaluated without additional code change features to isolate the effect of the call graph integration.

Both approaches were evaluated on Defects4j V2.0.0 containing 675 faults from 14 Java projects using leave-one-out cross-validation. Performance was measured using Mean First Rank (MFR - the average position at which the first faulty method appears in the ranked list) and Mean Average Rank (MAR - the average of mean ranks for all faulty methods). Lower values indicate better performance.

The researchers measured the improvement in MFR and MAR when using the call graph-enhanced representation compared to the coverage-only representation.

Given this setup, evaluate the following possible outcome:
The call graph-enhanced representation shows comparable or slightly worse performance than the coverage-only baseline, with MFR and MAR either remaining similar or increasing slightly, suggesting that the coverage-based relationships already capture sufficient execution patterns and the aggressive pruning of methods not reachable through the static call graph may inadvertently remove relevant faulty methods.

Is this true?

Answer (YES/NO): NO